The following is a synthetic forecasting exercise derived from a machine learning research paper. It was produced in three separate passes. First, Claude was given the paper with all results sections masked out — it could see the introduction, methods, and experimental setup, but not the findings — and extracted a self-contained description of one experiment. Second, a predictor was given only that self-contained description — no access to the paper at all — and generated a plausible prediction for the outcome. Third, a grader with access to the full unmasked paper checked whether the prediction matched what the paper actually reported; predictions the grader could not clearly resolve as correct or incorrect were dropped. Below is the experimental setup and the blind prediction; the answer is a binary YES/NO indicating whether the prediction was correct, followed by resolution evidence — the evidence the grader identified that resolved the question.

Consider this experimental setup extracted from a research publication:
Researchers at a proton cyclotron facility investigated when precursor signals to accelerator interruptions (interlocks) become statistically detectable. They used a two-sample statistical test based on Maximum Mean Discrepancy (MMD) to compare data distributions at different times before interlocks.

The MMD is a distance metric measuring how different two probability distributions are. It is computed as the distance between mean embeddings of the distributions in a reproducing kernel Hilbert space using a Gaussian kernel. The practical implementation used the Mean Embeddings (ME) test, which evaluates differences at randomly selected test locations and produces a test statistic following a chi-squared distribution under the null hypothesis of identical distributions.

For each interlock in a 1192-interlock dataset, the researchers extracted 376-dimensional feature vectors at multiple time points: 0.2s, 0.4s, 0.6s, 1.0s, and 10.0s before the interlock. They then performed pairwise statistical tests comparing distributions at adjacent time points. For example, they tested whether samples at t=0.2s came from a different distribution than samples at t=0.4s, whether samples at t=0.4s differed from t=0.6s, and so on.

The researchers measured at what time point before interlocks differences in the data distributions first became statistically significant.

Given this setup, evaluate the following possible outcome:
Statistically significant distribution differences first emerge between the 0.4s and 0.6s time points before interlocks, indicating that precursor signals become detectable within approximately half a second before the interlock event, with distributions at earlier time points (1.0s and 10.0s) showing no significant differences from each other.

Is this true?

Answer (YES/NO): NO